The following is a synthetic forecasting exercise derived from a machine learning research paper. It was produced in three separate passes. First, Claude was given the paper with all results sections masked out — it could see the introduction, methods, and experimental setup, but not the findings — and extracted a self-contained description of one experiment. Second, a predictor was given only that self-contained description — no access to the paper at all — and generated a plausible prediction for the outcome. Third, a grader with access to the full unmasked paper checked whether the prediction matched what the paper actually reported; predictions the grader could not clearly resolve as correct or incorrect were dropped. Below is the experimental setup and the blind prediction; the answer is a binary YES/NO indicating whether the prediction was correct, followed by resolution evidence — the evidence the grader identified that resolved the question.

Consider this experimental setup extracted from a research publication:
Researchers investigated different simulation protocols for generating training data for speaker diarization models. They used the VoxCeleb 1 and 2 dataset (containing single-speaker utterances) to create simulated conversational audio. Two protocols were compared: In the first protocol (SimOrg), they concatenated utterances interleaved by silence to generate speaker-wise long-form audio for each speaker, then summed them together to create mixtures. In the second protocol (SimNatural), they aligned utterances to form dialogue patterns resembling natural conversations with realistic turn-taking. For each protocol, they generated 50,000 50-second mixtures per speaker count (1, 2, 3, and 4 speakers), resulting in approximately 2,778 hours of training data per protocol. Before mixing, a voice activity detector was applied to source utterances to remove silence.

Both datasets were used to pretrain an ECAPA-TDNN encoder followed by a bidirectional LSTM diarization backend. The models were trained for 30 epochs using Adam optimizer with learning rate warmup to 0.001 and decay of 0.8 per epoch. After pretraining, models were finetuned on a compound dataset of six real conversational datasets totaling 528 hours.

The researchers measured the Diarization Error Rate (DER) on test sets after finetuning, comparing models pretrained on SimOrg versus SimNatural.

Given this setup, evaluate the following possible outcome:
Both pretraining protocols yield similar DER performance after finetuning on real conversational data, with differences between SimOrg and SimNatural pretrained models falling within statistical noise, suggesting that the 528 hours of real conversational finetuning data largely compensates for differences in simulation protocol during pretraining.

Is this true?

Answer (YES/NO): NO